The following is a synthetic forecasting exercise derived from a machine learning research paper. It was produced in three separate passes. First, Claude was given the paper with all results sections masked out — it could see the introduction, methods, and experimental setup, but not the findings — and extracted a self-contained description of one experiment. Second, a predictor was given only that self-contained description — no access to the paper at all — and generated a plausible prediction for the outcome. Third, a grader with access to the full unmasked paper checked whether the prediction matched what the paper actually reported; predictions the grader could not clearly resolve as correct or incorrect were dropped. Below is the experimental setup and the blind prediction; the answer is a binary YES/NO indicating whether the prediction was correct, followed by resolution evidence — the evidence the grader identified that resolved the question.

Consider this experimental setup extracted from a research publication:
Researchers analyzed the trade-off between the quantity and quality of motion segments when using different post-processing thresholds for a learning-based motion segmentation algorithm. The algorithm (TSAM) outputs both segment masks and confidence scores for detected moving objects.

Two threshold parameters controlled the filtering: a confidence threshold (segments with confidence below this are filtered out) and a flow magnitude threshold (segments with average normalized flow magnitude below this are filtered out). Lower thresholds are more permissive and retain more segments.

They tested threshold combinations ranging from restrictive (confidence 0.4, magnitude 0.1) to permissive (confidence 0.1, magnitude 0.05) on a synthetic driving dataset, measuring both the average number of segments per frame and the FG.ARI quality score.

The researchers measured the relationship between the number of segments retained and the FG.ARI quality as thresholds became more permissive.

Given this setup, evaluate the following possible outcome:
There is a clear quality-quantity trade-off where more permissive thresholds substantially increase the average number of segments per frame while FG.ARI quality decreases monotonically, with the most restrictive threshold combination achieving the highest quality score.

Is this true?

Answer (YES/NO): NO